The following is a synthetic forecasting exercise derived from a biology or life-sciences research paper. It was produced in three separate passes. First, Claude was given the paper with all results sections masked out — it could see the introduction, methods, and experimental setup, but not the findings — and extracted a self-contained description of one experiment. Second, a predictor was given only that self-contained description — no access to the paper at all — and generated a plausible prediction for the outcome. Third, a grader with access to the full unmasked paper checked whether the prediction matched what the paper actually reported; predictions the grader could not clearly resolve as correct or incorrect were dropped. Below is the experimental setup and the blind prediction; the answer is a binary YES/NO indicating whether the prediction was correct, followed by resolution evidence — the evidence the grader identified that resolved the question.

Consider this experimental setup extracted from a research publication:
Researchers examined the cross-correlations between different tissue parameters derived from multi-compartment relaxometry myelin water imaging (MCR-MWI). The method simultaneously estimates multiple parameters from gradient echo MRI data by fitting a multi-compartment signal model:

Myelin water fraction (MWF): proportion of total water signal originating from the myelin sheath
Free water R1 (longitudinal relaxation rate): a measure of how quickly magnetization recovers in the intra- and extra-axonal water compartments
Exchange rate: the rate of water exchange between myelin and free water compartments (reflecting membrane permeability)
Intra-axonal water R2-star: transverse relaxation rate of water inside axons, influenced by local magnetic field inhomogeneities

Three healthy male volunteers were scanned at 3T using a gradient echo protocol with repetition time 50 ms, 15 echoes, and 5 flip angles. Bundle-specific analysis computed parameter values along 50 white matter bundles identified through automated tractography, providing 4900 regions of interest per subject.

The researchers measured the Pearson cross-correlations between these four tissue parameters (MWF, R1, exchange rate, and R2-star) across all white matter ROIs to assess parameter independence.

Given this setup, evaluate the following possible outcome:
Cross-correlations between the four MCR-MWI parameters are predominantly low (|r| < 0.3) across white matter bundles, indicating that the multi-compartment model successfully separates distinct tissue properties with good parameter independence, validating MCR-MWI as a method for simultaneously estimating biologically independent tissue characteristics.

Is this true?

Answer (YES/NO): NO